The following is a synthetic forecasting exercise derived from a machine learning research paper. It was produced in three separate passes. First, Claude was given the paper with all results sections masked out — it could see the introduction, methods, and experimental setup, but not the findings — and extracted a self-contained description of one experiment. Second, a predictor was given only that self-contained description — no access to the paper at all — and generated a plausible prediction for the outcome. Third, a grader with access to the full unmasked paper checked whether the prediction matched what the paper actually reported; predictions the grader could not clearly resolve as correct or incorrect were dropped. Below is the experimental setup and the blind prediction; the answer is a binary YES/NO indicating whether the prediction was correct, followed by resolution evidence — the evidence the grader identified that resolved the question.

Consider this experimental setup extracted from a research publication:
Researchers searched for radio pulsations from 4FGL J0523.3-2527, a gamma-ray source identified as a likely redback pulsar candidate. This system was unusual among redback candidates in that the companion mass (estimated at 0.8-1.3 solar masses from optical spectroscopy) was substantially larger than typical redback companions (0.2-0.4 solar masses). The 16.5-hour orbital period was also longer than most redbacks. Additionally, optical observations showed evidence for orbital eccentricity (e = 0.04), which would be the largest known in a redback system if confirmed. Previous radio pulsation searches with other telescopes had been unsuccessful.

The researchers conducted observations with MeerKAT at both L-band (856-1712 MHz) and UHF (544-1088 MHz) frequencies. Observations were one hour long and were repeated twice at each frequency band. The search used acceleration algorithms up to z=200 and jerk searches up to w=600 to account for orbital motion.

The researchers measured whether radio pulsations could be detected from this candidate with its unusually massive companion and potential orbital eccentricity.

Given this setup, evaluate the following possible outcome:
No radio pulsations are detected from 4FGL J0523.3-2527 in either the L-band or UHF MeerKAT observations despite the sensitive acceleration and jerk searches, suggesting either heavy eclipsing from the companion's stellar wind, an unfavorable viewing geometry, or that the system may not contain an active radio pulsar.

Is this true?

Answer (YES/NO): YES